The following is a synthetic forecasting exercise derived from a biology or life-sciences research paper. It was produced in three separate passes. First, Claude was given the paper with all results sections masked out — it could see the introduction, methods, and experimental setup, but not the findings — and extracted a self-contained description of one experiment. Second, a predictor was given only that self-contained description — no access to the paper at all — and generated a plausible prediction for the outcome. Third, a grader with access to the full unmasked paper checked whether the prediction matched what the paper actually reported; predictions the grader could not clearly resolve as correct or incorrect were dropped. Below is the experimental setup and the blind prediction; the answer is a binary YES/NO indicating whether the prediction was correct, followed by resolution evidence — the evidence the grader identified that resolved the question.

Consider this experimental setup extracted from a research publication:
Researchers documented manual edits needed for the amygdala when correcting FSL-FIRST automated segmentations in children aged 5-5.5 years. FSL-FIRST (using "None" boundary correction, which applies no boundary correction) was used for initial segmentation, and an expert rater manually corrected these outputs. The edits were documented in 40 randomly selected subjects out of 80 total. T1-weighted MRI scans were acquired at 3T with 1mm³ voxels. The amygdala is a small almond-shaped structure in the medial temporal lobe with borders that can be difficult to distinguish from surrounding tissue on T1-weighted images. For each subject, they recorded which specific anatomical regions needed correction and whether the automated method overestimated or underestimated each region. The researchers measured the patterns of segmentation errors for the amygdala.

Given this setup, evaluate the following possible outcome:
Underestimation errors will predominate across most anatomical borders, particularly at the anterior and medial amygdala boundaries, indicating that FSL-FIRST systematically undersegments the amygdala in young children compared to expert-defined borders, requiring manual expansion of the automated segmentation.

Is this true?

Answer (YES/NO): NO